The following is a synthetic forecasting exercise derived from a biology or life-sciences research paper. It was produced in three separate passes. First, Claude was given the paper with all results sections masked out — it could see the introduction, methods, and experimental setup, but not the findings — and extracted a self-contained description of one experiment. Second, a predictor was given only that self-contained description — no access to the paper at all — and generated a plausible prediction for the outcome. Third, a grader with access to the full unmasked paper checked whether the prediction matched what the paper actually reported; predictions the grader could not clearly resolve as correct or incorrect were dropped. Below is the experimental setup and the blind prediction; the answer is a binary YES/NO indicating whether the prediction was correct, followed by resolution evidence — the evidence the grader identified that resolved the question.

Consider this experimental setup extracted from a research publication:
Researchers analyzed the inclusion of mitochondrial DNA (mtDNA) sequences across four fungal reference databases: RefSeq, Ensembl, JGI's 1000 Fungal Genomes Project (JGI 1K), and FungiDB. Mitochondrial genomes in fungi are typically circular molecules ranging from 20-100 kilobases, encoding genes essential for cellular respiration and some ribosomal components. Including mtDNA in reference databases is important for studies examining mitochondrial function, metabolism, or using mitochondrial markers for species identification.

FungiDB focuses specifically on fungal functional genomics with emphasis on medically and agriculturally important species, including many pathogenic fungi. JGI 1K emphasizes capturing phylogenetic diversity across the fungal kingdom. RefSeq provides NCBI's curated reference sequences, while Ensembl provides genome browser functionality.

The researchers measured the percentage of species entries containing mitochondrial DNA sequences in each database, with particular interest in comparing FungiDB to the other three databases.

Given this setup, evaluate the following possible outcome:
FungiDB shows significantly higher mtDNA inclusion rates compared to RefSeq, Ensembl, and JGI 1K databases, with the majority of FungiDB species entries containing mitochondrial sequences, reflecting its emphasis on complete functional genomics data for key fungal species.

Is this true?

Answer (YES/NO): NO